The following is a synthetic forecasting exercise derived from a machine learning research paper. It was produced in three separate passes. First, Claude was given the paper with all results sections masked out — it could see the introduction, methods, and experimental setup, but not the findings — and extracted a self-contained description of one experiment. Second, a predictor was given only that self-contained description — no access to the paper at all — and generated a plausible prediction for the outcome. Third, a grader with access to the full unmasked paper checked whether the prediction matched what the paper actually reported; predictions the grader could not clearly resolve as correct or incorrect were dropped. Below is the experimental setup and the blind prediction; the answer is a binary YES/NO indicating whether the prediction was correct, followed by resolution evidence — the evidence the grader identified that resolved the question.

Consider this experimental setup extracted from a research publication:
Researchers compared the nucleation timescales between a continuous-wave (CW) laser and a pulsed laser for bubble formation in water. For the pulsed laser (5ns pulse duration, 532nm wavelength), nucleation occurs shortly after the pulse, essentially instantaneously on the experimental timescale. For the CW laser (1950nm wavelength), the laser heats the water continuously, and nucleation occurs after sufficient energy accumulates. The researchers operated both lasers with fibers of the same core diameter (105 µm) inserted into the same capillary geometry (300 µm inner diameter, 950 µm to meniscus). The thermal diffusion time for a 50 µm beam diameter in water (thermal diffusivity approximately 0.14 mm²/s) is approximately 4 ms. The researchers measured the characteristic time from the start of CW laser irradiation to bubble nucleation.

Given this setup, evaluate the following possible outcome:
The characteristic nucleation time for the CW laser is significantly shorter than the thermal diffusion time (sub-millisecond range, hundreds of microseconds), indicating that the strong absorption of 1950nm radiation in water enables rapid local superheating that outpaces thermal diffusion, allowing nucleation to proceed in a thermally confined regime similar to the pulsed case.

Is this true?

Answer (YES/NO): NO